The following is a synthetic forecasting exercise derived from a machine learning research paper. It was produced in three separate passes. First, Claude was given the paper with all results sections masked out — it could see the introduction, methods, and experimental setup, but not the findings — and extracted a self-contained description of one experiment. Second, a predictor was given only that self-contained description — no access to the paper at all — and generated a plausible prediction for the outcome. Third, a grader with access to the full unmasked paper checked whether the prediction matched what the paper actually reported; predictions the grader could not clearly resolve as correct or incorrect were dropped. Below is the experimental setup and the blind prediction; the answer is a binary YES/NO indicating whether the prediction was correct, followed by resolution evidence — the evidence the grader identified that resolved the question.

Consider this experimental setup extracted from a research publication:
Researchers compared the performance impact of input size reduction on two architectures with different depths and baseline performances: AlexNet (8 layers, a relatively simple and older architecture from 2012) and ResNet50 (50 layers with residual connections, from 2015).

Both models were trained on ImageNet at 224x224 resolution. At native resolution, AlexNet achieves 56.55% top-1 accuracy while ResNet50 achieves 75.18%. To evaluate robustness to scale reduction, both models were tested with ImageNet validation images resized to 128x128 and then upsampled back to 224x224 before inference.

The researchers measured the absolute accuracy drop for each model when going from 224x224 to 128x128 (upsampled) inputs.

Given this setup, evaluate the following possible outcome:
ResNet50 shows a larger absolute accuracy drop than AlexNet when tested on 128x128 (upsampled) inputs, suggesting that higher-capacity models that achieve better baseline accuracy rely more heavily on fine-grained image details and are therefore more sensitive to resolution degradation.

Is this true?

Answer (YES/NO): YES